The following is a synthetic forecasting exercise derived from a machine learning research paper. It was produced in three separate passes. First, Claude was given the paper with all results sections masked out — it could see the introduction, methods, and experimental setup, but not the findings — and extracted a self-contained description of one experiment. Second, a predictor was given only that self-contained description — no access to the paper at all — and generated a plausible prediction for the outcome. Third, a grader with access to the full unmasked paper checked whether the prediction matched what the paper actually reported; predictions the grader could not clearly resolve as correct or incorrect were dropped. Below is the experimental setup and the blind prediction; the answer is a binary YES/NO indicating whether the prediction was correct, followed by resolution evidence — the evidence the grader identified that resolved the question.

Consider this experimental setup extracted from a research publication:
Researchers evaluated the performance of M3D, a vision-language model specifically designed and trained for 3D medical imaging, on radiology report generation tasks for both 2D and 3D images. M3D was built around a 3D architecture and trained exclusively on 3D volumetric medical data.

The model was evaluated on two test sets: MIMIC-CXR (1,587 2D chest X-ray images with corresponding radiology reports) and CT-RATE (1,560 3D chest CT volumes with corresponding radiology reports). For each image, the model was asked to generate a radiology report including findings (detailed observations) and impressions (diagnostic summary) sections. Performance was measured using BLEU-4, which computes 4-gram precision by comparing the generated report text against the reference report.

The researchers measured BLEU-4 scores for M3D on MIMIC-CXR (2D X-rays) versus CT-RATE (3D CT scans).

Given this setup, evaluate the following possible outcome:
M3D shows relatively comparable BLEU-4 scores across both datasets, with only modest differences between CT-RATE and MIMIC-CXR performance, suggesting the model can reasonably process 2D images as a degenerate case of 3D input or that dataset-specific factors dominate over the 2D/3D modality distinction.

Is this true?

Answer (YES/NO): NO